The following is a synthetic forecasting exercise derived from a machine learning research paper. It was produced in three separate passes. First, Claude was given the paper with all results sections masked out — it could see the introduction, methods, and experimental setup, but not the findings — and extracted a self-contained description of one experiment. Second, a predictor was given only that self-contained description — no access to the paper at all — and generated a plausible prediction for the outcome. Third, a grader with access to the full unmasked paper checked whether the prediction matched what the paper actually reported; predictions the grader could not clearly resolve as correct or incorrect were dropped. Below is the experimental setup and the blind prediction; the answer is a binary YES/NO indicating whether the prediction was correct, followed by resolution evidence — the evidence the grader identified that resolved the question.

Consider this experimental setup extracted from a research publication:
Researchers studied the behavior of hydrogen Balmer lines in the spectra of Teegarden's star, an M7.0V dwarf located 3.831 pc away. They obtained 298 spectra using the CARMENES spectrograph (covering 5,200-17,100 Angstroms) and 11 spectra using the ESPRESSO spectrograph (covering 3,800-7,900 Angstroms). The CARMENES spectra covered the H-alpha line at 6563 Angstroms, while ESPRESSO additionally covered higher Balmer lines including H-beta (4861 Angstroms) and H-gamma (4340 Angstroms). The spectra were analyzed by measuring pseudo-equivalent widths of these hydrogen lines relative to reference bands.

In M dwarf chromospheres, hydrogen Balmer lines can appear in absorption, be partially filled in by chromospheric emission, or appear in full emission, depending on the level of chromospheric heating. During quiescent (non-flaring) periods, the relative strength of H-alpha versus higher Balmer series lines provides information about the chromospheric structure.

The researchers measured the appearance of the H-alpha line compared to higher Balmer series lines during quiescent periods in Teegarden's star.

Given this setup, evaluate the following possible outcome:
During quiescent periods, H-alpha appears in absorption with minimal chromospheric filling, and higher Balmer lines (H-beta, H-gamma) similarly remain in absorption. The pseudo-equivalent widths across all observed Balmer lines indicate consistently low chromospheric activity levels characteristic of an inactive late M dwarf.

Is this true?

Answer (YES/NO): NO